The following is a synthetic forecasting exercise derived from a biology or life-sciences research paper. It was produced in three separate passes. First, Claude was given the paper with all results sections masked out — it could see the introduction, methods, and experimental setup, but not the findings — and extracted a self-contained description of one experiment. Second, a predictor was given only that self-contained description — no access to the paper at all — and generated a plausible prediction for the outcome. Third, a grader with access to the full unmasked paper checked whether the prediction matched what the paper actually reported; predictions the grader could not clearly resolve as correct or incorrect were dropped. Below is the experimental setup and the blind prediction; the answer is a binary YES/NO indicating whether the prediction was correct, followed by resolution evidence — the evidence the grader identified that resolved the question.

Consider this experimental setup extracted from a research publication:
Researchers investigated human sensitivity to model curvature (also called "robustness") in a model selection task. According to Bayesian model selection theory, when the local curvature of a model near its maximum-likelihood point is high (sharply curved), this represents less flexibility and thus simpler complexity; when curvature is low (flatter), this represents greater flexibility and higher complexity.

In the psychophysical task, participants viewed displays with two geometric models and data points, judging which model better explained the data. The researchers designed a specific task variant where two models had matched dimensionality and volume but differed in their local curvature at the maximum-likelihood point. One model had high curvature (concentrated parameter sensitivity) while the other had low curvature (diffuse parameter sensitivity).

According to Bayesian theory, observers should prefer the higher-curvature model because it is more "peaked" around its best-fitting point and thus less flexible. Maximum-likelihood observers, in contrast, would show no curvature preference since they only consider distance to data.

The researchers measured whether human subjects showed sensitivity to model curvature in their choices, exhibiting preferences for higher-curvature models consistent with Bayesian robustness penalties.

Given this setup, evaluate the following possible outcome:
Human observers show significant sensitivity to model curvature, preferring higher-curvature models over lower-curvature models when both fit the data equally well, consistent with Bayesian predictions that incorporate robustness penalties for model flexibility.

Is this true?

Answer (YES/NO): YES